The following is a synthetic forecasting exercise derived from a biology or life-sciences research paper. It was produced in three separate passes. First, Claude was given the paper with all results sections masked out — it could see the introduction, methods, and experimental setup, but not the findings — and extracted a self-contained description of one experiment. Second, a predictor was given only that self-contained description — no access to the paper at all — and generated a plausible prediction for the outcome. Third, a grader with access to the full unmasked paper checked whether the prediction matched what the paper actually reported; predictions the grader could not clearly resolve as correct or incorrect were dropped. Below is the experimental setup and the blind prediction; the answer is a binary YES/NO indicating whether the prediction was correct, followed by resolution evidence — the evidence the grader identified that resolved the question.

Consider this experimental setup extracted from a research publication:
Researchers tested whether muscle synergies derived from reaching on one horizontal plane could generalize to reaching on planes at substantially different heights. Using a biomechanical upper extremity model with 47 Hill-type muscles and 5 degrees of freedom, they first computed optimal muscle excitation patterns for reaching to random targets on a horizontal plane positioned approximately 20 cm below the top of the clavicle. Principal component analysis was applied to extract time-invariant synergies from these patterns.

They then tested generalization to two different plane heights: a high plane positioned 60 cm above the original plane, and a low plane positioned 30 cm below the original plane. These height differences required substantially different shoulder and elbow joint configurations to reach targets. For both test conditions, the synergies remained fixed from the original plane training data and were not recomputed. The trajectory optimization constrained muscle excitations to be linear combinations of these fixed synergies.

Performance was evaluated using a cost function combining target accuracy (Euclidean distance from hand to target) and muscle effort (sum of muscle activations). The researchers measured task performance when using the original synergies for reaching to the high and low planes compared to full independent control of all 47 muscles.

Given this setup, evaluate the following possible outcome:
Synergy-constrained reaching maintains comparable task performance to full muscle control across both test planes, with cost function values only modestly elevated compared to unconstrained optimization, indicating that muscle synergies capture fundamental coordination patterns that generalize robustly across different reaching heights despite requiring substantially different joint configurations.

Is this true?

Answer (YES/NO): NO